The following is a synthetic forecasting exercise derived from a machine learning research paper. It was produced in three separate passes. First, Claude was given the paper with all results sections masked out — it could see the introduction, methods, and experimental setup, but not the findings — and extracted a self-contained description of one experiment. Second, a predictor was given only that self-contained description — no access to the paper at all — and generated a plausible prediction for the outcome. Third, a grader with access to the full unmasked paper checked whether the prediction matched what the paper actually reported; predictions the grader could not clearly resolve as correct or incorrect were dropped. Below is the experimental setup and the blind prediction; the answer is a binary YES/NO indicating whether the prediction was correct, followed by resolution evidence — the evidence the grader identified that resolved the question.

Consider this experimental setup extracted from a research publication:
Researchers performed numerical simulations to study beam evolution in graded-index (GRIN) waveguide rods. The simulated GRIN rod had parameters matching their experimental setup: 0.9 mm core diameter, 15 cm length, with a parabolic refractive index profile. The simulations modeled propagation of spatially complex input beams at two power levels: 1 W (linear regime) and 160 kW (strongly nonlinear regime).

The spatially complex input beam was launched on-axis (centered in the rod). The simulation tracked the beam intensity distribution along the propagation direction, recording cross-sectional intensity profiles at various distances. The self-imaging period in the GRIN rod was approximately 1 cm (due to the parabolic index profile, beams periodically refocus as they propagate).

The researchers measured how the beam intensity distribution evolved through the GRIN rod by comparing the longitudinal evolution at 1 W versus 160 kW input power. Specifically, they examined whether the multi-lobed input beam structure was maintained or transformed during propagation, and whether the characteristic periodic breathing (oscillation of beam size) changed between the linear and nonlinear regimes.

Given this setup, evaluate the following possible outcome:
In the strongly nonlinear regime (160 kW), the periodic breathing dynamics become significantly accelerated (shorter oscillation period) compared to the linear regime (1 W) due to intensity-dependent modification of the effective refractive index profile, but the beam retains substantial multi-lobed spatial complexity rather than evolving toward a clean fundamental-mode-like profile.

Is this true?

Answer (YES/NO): NO